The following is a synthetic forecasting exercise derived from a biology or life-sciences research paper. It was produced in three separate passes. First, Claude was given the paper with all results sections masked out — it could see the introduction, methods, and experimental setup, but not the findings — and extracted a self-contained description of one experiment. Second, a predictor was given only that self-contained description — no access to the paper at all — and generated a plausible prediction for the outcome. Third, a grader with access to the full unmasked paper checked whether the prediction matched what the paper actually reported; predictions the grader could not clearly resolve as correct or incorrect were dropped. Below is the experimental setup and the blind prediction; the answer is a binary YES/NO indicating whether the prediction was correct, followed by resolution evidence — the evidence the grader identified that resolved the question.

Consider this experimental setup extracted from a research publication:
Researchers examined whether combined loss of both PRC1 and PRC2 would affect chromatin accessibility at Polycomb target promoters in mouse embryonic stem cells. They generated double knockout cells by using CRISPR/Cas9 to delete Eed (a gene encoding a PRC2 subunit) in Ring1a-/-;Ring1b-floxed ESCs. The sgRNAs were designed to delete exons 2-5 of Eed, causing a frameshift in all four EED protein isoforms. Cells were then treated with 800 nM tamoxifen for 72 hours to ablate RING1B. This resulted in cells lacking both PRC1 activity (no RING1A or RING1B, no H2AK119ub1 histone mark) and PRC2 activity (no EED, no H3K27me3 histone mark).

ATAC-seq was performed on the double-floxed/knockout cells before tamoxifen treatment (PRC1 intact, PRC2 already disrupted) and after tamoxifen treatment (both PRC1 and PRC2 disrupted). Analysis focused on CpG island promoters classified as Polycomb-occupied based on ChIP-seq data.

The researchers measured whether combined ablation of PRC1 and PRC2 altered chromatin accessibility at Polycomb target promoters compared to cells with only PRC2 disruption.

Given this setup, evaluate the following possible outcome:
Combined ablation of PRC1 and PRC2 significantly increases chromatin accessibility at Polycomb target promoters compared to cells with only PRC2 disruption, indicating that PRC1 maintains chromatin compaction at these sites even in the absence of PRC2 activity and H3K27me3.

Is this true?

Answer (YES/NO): NO